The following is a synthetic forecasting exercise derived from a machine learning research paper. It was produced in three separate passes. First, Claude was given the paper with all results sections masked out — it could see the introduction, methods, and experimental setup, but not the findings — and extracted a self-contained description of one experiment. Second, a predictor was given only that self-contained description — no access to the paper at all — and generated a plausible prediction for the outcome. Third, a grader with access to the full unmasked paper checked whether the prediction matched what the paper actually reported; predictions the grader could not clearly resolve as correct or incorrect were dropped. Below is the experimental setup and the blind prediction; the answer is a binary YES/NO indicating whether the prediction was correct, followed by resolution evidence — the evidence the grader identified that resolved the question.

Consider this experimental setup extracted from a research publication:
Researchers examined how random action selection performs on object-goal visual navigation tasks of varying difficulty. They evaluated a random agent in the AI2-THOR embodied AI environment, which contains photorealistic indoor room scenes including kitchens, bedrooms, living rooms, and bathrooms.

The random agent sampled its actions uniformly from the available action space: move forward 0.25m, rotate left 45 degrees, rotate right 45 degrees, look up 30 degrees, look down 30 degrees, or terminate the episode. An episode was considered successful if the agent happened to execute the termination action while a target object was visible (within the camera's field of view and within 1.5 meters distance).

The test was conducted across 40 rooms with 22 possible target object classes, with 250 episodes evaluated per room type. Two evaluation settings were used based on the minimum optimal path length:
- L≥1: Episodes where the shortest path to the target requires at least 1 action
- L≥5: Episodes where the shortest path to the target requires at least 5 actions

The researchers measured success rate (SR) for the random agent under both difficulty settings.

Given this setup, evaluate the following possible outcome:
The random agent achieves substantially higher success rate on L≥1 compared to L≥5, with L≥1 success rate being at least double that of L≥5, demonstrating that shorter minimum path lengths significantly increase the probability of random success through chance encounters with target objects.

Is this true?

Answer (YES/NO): YES